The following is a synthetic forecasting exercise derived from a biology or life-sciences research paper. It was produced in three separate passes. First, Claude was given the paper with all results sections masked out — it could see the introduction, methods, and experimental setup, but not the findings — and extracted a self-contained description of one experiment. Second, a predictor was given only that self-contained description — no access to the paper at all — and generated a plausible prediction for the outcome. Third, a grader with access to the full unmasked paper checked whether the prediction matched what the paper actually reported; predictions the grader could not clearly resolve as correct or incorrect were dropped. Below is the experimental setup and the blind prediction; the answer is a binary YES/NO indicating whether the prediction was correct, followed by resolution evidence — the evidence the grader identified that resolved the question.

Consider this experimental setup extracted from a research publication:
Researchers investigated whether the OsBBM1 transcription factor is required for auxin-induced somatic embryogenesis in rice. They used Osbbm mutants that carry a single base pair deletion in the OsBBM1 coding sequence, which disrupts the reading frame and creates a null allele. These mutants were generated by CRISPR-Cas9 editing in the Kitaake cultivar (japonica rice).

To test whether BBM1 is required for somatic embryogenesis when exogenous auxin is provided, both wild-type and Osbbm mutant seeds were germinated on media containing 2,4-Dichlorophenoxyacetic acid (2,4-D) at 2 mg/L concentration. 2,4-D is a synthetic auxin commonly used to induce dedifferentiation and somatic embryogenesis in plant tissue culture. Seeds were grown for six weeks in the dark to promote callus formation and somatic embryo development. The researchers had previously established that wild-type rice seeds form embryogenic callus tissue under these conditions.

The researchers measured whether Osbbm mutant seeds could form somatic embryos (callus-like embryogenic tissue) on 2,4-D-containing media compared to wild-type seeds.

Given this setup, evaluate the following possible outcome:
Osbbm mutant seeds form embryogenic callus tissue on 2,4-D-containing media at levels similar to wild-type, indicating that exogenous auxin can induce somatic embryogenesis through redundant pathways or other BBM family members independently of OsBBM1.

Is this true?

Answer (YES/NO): NO